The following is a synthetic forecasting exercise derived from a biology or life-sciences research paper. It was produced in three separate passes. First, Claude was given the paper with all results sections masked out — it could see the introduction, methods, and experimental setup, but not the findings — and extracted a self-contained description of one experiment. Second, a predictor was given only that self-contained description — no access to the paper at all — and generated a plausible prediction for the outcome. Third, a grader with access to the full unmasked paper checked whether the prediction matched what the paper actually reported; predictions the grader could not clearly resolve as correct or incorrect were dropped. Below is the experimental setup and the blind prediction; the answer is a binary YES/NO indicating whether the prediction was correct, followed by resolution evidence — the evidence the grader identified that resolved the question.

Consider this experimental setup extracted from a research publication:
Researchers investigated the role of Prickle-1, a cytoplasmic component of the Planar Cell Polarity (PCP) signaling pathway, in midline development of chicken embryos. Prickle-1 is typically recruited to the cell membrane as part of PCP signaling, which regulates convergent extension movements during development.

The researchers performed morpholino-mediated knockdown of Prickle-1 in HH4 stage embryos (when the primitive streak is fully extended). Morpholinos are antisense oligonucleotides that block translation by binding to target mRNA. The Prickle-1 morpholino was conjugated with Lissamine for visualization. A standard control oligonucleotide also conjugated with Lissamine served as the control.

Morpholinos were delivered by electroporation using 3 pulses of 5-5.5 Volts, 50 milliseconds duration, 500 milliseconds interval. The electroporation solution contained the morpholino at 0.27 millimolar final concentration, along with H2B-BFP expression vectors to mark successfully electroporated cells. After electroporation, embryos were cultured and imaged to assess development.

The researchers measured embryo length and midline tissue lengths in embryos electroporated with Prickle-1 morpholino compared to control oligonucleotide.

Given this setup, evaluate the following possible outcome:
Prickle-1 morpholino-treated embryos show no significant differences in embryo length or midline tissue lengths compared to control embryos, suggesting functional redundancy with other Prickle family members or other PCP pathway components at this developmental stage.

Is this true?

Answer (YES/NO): YES